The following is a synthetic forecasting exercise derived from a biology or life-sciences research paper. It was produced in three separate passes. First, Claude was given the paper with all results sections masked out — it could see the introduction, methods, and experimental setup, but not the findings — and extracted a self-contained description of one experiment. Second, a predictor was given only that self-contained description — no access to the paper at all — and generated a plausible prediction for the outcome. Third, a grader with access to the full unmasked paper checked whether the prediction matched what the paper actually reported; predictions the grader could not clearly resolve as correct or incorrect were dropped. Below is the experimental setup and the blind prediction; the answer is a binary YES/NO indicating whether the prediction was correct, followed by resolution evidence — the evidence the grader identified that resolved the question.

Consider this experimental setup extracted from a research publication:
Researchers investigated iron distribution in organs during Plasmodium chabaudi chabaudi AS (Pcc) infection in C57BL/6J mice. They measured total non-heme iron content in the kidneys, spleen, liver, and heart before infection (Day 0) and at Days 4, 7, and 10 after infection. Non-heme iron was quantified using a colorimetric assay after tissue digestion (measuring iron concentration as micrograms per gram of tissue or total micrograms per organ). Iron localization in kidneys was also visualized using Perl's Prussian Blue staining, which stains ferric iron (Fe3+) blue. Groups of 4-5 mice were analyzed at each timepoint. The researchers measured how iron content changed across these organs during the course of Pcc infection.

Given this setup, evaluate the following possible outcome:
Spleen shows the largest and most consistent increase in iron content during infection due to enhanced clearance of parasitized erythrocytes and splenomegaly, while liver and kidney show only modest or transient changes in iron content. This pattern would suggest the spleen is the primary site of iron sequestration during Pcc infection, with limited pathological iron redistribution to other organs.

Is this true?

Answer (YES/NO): NO